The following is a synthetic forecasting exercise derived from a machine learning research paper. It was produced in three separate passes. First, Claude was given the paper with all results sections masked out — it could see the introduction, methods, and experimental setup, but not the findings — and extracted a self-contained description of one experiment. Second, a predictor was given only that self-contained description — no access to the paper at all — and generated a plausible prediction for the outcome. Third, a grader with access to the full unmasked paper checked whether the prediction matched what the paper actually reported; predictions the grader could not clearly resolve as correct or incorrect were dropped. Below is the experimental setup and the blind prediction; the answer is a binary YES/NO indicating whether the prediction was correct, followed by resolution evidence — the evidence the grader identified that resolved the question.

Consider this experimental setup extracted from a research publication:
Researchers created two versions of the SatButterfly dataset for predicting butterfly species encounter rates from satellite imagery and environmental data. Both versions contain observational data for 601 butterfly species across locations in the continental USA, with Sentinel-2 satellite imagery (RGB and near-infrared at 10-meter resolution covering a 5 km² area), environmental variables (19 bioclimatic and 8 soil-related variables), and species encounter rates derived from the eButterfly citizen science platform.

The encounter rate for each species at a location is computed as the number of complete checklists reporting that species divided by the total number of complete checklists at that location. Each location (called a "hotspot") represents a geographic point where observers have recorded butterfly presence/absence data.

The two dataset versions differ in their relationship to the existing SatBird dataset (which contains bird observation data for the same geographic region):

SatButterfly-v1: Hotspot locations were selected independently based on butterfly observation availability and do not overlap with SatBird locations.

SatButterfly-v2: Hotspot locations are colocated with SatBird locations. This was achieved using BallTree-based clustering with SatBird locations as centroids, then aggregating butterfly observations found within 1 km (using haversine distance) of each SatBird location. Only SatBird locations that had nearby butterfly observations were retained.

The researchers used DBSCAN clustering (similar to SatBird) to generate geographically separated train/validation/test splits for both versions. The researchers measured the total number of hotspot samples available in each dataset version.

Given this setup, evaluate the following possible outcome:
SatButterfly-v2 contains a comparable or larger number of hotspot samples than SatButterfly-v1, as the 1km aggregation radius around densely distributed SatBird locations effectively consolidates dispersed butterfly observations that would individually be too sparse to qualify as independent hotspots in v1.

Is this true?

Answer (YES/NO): NO